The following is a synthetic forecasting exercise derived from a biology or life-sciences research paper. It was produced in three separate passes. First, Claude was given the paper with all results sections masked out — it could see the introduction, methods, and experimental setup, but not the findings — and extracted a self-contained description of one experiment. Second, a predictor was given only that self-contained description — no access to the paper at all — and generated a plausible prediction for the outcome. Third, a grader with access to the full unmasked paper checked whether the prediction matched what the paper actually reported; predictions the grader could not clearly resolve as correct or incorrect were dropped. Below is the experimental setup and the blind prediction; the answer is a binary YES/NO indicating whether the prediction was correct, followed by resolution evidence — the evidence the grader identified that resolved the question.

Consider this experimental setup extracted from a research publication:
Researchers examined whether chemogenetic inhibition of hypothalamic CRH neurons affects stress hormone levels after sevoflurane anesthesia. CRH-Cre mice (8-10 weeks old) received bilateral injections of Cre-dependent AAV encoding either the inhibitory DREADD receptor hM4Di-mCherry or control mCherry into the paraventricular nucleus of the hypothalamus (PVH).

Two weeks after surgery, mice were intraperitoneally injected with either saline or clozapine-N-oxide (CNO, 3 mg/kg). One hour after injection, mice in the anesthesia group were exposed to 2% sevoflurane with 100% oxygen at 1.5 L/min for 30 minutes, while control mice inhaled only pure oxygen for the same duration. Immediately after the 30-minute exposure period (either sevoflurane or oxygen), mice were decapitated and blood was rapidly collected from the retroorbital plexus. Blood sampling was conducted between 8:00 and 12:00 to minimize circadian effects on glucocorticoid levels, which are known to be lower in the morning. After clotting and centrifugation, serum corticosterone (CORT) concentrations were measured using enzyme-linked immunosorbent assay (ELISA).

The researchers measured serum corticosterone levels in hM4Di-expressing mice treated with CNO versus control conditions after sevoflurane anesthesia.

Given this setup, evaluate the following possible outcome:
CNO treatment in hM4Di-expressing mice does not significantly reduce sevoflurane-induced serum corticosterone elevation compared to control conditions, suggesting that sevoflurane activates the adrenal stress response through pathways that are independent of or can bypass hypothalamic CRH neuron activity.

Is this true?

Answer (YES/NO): NO